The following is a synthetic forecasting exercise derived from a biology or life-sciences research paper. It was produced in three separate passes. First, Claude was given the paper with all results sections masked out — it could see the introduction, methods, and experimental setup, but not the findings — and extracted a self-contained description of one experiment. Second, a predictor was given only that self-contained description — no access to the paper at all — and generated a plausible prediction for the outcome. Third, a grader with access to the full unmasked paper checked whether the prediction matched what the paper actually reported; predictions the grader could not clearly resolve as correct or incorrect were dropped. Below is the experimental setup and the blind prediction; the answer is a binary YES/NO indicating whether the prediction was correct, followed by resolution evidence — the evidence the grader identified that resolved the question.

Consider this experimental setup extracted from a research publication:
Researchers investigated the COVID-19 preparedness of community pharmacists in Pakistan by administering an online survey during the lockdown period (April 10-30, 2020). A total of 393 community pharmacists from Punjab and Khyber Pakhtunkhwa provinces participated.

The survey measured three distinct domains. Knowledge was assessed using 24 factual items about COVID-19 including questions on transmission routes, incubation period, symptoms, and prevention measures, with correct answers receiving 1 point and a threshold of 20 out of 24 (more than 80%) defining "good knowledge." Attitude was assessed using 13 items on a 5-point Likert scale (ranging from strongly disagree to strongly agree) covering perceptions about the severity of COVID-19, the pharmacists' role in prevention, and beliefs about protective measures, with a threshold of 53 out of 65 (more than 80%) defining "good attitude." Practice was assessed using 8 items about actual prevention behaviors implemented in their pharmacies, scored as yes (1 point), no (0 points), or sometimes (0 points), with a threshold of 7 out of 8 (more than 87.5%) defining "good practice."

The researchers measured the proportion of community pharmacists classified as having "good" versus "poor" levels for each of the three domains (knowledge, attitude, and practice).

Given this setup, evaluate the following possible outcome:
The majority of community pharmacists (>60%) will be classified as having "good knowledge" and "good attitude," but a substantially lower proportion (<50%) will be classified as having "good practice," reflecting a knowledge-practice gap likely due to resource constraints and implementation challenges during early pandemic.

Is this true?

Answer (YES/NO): NO